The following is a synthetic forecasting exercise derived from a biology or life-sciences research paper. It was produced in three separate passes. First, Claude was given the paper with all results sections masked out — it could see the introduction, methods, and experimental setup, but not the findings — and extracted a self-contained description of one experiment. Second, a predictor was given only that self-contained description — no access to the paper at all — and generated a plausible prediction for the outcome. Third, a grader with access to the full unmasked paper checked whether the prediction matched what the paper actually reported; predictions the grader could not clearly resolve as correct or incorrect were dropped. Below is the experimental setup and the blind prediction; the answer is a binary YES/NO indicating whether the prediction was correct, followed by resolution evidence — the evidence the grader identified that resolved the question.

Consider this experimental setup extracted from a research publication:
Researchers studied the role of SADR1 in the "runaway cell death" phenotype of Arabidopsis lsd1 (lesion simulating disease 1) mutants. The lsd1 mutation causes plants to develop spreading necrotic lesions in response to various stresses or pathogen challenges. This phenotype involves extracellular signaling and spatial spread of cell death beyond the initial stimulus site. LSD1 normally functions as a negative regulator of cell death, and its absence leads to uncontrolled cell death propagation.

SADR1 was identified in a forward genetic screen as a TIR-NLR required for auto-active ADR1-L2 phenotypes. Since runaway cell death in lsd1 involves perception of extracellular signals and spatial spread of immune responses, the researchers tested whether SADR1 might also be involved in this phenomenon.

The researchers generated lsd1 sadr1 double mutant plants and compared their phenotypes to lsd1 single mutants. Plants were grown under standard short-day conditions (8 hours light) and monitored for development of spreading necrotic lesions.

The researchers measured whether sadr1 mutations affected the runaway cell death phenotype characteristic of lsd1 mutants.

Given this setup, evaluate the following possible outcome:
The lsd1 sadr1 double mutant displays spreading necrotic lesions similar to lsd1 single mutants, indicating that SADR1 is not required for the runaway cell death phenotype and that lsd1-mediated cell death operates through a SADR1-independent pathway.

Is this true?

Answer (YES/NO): NO